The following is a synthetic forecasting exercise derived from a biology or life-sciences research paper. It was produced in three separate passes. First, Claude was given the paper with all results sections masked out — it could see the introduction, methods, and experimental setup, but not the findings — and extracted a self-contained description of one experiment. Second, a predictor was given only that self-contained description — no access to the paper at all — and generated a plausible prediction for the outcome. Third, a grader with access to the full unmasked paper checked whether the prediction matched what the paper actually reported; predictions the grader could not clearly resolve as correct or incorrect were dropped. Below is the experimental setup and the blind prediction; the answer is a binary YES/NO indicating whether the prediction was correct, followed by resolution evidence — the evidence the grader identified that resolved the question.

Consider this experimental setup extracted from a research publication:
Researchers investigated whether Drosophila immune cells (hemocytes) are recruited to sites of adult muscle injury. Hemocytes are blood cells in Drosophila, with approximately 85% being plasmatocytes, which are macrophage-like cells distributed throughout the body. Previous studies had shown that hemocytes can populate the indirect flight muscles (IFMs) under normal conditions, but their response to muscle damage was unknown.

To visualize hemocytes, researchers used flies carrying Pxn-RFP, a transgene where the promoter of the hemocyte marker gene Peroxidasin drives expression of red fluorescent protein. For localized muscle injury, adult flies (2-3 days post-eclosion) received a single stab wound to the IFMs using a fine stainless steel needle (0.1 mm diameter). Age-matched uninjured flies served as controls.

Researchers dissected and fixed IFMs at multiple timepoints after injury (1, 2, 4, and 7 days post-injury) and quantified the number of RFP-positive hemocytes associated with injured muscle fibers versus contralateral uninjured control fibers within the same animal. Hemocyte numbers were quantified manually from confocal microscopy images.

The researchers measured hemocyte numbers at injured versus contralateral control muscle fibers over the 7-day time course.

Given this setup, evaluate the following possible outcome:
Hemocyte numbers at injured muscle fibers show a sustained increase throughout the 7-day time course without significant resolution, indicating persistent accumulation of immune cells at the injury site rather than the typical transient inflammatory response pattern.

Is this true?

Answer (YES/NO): YES